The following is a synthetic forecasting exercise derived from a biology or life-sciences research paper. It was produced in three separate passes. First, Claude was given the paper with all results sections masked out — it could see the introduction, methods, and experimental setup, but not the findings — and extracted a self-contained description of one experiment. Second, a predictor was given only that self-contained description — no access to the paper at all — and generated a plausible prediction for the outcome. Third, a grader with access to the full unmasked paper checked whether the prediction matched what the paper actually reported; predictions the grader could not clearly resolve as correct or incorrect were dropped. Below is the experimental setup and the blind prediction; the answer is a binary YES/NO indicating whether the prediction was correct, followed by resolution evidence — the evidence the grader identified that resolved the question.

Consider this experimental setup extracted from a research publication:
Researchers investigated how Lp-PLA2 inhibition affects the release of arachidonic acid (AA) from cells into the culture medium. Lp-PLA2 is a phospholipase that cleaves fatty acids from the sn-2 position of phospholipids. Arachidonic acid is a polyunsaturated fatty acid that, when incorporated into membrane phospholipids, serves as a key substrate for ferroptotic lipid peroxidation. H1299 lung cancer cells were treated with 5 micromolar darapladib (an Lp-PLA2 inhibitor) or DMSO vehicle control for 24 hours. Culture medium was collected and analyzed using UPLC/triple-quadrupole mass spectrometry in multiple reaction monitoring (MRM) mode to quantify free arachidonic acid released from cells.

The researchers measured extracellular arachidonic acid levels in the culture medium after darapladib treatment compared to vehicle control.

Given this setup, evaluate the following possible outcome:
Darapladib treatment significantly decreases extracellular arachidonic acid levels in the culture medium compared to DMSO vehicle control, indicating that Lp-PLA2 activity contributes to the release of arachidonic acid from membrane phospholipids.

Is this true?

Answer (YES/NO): NO